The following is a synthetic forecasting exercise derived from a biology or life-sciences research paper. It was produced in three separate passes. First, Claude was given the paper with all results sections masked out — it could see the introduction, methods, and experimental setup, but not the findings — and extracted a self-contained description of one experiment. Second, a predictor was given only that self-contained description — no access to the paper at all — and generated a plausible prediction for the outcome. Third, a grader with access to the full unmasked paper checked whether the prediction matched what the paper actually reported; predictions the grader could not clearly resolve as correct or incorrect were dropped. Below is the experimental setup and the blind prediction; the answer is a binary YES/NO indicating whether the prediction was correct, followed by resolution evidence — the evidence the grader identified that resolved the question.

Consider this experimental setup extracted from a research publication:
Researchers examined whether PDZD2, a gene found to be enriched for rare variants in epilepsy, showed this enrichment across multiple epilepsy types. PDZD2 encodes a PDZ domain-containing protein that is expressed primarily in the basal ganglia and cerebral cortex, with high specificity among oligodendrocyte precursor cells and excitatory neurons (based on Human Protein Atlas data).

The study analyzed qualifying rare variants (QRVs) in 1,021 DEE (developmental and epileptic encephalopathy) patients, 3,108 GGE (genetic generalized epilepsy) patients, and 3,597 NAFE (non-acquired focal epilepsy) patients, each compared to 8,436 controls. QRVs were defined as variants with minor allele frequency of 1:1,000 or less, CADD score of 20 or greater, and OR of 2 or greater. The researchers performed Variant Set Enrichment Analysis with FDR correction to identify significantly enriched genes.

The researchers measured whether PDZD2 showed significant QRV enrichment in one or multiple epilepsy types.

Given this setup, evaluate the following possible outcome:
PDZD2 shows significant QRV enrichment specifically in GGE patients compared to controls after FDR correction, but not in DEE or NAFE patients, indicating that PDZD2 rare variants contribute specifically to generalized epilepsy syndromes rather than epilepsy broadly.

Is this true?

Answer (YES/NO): NO